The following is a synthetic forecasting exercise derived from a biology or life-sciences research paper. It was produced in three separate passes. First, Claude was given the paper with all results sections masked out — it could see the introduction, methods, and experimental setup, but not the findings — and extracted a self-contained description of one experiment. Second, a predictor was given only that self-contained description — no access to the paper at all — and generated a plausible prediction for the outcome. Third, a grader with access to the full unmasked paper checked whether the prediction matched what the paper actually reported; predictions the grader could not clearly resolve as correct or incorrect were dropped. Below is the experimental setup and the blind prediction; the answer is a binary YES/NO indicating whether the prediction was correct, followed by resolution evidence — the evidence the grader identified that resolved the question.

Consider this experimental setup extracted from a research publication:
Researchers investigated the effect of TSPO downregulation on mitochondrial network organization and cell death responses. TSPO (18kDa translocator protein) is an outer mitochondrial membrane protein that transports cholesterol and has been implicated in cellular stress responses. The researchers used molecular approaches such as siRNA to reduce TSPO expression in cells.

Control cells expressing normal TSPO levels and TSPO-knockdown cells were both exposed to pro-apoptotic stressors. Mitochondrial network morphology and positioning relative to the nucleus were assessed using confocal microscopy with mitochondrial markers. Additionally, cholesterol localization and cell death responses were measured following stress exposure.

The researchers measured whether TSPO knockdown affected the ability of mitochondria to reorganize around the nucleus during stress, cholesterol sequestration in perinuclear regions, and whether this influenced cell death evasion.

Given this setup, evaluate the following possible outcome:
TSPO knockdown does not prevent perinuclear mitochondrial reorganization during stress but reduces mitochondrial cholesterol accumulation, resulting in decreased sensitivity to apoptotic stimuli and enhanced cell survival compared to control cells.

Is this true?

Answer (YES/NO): NO